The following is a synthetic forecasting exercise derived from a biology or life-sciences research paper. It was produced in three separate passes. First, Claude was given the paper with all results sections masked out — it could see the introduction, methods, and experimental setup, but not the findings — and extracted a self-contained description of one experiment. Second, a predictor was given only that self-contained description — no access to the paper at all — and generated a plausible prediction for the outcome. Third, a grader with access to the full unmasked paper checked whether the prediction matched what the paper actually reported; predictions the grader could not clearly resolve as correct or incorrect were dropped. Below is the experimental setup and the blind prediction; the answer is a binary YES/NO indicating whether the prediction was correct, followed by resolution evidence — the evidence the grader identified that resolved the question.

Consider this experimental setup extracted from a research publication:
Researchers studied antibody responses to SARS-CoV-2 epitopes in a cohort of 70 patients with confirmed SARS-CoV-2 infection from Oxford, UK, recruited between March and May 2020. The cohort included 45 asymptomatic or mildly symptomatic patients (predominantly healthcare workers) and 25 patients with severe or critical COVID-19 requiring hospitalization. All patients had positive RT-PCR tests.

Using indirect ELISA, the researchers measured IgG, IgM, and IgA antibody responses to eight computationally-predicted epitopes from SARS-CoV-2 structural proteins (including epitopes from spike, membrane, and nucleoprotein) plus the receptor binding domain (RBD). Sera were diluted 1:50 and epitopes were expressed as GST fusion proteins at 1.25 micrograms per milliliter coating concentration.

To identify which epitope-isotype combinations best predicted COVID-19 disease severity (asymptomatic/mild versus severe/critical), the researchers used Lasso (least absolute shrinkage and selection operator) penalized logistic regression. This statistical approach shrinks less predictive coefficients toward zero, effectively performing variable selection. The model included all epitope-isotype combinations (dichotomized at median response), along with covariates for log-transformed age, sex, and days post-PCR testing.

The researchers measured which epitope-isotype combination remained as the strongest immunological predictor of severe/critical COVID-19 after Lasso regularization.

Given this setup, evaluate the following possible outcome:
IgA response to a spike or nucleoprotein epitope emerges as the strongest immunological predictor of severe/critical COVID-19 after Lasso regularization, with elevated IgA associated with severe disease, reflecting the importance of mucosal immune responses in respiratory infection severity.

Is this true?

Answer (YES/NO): NO